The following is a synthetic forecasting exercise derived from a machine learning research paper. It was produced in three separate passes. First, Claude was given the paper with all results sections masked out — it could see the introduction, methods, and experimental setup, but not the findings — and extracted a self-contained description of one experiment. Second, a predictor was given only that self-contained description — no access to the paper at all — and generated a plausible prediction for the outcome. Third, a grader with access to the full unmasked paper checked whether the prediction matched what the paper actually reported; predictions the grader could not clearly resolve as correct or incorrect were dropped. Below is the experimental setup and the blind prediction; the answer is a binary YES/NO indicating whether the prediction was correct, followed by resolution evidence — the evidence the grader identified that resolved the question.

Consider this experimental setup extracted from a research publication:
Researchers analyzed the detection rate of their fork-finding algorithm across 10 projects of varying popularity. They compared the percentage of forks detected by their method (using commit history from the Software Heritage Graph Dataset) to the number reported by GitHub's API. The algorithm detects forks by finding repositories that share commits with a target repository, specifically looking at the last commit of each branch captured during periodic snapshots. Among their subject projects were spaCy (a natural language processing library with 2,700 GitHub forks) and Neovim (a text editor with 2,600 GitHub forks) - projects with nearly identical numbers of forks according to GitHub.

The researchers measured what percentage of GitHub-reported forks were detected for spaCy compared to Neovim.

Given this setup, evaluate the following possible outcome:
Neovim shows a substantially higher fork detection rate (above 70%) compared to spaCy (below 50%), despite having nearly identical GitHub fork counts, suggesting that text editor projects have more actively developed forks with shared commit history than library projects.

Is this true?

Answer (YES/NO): YES